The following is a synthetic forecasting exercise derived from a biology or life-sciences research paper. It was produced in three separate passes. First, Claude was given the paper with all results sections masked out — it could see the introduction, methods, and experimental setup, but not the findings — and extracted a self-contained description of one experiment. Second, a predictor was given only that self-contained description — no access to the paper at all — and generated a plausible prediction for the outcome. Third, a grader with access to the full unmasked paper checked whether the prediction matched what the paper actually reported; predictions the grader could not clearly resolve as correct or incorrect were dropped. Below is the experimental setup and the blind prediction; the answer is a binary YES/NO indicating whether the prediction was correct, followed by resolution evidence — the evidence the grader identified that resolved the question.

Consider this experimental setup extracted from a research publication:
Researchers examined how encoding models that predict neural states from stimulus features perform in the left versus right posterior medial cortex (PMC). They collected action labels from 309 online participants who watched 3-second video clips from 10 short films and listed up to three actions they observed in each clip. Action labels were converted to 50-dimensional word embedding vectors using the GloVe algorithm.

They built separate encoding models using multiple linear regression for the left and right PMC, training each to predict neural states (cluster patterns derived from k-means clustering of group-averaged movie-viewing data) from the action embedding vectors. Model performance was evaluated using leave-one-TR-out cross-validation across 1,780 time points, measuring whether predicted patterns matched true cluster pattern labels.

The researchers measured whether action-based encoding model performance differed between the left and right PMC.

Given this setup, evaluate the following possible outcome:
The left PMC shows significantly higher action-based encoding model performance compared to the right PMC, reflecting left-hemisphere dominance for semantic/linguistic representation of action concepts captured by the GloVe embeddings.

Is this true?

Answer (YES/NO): NO